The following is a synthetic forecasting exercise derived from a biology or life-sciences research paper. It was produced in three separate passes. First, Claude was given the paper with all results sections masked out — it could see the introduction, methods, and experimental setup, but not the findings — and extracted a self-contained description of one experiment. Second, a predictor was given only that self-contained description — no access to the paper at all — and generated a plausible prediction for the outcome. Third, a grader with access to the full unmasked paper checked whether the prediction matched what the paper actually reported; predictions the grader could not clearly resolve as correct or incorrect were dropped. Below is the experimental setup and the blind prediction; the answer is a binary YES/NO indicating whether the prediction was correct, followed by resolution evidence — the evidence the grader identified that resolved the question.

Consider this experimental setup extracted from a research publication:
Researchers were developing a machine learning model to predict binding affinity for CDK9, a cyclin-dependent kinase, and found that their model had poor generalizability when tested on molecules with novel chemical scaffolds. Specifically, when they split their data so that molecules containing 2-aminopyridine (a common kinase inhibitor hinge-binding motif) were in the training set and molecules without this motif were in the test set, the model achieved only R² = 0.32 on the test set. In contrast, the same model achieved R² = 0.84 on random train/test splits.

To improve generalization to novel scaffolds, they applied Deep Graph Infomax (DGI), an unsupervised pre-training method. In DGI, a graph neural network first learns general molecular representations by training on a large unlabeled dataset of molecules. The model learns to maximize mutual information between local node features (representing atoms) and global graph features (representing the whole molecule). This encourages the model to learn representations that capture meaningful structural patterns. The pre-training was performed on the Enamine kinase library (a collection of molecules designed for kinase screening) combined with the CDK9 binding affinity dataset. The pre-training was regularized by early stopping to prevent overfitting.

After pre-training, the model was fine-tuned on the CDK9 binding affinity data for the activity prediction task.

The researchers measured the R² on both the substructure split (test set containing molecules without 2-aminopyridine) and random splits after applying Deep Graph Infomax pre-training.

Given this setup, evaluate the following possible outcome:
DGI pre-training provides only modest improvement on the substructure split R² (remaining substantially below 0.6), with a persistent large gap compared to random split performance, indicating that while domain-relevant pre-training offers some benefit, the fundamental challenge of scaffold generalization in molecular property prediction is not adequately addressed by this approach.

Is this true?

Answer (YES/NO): NO